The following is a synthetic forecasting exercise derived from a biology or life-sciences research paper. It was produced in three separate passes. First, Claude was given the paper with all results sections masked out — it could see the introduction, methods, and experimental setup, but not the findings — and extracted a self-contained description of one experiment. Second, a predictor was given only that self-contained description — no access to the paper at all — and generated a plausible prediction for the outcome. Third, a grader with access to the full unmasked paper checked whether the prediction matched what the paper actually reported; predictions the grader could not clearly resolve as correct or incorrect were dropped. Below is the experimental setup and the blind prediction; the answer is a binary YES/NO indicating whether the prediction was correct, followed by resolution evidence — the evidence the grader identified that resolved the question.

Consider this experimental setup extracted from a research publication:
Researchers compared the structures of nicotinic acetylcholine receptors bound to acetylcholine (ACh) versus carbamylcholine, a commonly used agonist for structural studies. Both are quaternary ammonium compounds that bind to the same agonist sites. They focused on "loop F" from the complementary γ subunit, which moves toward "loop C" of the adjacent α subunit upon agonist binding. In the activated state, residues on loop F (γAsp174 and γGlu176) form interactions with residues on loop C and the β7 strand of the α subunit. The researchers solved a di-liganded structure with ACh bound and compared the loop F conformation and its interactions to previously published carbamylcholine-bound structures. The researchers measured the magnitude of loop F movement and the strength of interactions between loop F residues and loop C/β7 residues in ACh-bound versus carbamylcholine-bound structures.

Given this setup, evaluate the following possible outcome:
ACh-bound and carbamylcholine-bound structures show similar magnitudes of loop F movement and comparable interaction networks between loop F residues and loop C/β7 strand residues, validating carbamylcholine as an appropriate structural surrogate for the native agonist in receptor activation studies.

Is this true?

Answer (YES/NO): NO